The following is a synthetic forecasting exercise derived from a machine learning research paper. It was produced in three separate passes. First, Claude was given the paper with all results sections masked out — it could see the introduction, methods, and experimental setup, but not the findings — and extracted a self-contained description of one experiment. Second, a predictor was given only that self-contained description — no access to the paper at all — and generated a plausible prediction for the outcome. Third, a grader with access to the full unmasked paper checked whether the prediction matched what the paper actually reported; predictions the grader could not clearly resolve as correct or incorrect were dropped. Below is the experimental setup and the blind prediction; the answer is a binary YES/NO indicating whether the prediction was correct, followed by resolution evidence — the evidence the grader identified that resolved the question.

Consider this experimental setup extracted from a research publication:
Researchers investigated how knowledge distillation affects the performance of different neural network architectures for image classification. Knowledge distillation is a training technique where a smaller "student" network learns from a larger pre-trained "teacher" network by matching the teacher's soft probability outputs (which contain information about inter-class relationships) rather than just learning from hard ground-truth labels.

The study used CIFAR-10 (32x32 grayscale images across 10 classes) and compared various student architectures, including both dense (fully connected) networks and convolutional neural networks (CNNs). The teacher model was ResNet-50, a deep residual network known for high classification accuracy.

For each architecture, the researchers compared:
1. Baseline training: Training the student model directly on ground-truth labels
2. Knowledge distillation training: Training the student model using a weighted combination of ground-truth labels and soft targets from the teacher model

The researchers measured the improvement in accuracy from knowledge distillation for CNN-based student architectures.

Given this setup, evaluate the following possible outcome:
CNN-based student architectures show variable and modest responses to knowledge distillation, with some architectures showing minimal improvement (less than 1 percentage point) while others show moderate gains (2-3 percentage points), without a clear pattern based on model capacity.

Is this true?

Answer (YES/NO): NO